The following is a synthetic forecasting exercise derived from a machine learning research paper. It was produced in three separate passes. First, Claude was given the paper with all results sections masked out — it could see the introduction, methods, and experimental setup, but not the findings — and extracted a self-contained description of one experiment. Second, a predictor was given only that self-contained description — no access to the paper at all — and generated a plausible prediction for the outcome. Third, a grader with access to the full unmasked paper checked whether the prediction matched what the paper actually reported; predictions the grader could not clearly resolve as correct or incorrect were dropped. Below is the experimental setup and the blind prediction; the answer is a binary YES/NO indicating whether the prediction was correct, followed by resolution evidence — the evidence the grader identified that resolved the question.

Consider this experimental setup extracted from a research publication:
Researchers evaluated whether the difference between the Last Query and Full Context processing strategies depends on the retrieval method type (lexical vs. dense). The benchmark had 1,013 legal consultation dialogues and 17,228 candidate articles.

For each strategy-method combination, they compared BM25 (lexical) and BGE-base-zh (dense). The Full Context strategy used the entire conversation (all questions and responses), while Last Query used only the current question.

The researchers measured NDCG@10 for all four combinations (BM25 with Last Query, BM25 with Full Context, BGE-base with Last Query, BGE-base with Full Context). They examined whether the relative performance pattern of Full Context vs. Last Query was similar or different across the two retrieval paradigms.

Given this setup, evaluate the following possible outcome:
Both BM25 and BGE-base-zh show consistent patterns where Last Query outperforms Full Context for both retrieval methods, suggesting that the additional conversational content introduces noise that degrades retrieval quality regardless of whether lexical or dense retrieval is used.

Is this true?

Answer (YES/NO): NO